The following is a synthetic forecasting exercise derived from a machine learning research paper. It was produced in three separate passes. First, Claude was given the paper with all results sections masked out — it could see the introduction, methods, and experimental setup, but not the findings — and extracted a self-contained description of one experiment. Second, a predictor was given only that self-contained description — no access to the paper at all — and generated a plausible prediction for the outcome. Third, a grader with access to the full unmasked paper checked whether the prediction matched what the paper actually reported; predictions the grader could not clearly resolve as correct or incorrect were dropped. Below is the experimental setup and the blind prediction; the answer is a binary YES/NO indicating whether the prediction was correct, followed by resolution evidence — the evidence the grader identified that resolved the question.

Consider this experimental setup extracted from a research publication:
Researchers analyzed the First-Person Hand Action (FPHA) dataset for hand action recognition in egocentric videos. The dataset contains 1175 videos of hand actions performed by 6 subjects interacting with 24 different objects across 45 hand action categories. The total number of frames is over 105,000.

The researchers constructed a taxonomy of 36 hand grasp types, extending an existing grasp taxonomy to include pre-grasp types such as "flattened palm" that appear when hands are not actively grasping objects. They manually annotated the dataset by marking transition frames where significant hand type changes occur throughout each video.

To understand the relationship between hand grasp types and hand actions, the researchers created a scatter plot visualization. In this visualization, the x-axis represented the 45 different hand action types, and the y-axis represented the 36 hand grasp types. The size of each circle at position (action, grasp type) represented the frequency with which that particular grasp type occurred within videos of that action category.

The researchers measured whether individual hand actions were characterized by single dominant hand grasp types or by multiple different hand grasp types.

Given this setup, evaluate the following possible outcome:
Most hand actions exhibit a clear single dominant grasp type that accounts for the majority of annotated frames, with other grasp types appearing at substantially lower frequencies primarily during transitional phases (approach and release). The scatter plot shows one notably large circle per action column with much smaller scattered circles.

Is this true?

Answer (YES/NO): NO